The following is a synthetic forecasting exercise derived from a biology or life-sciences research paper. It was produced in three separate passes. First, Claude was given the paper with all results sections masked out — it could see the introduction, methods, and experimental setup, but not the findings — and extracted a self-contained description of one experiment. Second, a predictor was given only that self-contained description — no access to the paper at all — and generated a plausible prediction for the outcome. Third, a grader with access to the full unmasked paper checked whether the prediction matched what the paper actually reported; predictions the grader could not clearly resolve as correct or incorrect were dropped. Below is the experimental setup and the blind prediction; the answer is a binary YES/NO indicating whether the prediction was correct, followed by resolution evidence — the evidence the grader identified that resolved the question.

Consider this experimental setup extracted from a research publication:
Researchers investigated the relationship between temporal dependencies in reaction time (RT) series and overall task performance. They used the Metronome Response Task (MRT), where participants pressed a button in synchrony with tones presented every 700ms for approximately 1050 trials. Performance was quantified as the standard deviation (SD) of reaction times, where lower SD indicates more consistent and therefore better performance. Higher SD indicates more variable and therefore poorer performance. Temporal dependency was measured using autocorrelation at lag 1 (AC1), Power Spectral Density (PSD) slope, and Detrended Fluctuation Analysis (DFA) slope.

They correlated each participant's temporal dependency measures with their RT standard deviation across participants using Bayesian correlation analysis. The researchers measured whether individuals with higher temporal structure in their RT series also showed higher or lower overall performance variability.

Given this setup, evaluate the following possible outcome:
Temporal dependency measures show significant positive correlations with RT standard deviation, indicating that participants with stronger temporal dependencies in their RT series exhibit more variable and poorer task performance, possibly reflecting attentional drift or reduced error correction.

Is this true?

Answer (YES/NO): YES